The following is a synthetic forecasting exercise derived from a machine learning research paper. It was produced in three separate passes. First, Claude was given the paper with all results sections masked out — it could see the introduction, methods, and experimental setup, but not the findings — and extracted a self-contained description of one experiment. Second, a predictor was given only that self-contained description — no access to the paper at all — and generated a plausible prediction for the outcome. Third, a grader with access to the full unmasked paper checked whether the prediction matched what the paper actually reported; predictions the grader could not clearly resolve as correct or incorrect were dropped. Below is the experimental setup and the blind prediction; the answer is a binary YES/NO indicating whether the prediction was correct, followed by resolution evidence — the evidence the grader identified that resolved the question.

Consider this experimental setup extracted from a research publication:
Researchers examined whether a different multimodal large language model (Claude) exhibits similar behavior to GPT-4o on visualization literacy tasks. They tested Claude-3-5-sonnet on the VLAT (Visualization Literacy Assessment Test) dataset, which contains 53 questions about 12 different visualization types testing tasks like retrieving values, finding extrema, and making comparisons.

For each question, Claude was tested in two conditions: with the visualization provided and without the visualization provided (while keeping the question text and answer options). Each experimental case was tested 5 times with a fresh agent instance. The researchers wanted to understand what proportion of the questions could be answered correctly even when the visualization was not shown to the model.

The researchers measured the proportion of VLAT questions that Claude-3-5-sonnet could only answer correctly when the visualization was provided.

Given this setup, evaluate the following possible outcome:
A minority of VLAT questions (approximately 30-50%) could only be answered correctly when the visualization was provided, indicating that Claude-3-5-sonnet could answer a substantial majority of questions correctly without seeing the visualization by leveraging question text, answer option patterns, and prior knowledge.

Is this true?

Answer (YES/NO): NO